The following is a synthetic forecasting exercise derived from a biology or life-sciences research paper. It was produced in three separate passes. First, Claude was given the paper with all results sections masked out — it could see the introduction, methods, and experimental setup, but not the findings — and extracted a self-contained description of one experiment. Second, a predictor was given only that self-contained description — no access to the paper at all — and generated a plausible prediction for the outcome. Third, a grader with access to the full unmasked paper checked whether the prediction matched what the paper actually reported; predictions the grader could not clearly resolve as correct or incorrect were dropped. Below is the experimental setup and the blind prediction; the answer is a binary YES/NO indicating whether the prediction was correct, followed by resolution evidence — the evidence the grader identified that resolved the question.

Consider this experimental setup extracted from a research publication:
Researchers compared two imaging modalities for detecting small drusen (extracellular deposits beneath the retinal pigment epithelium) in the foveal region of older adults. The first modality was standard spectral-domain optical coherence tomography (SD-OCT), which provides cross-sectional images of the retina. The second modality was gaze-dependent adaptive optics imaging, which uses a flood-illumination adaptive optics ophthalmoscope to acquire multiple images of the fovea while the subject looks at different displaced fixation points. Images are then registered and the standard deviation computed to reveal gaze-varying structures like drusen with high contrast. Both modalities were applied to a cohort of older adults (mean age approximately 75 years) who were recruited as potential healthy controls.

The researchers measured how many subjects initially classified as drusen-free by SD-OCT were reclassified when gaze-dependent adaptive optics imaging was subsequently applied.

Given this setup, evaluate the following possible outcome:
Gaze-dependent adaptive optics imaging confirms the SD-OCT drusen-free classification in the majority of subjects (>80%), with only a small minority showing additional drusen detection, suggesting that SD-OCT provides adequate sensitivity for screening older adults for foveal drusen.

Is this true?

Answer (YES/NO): NO